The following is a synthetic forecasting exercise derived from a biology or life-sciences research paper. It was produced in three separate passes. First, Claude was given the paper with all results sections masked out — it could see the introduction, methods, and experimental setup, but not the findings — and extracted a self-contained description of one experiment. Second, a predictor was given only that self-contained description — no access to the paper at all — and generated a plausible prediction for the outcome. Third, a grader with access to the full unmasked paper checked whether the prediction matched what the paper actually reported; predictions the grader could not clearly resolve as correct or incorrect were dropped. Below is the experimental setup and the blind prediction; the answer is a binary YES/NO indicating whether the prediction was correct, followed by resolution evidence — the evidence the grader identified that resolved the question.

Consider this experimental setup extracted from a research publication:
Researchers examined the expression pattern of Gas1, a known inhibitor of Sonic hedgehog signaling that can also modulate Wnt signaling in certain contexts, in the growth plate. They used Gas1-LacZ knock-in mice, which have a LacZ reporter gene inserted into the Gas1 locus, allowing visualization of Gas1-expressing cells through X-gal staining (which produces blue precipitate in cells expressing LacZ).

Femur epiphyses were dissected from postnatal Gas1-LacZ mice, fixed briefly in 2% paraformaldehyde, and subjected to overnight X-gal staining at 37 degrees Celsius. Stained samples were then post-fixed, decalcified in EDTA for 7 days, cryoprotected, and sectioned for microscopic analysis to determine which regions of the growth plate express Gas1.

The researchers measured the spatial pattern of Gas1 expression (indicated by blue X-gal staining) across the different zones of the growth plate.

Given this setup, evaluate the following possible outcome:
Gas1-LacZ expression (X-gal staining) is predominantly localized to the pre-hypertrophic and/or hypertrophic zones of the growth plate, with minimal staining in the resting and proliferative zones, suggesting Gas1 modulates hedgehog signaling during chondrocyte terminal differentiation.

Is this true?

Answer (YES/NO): NO